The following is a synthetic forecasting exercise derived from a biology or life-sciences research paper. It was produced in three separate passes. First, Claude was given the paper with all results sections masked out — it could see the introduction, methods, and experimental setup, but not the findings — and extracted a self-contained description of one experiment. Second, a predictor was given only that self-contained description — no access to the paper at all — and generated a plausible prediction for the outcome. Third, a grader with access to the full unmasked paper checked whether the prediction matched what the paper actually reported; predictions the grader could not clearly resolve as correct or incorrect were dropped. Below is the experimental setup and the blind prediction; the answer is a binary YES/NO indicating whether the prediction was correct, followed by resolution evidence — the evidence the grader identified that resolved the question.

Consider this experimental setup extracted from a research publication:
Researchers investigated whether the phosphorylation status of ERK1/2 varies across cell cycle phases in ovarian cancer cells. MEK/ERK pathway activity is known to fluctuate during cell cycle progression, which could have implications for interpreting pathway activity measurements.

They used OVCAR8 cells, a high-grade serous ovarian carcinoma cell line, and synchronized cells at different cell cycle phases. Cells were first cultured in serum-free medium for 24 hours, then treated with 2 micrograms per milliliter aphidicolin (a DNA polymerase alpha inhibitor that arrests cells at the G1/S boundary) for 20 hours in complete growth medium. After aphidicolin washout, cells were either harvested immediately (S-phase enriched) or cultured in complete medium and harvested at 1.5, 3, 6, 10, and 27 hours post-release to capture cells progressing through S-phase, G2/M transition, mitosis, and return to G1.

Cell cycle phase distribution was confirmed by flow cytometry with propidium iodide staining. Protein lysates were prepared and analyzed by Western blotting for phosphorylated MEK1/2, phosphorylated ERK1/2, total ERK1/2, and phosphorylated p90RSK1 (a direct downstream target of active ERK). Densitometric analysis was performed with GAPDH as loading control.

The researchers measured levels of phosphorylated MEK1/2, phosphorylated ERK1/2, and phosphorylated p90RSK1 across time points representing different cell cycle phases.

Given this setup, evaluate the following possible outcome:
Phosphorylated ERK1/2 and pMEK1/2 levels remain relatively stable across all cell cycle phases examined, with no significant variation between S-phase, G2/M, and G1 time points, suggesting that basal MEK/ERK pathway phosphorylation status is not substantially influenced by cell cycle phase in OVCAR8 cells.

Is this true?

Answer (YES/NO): NO